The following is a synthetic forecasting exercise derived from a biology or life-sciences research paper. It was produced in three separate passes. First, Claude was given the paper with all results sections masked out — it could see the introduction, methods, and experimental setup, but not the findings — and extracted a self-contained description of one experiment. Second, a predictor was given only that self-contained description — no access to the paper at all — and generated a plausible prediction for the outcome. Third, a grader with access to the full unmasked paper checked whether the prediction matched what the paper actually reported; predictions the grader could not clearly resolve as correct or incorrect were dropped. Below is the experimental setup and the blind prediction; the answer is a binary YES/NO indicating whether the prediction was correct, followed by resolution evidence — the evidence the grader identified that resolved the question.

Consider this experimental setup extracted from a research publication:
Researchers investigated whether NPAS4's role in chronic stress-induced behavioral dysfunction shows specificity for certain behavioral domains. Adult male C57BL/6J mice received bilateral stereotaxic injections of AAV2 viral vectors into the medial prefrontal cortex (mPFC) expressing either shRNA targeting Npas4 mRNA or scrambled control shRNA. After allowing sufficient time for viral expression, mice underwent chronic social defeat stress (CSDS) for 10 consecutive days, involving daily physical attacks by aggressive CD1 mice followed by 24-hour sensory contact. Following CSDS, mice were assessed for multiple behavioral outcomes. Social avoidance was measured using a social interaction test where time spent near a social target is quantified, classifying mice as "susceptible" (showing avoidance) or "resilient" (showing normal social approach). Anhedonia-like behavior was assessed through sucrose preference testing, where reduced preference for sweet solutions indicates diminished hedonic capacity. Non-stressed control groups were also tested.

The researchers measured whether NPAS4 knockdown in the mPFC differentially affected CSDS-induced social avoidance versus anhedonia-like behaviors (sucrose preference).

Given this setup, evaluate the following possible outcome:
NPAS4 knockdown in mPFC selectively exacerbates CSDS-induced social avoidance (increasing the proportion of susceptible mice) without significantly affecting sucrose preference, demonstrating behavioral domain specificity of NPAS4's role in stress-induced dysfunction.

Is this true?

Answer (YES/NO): NO